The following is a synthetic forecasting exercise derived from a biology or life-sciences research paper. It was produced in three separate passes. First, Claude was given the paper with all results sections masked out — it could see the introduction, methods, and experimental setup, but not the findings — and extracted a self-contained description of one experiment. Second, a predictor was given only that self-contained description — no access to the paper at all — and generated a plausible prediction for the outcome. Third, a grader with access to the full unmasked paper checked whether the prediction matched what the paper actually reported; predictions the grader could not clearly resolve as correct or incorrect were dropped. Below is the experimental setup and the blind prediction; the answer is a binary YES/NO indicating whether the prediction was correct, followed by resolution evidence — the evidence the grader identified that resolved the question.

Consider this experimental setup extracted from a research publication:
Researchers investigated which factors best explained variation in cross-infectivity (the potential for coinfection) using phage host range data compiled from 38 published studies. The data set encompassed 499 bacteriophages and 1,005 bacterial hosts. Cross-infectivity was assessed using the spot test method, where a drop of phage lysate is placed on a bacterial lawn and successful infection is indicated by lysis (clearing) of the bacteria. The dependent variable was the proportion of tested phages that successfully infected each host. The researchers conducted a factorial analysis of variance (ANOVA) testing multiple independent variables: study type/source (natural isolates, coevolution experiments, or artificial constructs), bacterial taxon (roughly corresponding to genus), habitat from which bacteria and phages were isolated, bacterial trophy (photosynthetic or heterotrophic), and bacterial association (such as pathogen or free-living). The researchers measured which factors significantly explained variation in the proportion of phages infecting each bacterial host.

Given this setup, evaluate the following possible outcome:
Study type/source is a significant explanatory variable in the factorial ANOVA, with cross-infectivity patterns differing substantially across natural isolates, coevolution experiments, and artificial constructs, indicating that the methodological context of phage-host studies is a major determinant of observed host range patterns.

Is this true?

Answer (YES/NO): NO